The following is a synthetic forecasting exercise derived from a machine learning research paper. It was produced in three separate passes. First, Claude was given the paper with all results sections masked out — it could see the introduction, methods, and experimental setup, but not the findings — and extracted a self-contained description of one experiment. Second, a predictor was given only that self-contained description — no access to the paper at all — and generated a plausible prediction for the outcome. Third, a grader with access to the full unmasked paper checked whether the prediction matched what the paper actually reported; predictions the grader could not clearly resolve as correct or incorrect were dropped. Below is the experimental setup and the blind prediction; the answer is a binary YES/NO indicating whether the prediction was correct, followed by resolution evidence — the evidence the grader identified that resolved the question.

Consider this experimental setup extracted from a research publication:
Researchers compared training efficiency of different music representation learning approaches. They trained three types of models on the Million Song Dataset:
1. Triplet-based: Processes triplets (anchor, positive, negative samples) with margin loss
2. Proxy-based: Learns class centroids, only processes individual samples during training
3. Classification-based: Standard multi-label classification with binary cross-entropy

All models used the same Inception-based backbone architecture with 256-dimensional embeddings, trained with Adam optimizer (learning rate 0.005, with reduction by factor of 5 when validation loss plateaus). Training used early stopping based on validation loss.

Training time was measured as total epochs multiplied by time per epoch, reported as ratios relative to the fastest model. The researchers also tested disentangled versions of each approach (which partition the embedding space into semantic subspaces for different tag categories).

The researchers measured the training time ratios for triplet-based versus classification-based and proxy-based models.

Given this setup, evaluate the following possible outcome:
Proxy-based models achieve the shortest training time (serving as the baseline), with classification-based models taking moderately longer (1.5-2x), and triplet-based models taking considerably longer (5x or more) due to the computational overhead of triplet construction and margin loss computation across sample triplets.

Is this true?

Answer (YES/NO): NO